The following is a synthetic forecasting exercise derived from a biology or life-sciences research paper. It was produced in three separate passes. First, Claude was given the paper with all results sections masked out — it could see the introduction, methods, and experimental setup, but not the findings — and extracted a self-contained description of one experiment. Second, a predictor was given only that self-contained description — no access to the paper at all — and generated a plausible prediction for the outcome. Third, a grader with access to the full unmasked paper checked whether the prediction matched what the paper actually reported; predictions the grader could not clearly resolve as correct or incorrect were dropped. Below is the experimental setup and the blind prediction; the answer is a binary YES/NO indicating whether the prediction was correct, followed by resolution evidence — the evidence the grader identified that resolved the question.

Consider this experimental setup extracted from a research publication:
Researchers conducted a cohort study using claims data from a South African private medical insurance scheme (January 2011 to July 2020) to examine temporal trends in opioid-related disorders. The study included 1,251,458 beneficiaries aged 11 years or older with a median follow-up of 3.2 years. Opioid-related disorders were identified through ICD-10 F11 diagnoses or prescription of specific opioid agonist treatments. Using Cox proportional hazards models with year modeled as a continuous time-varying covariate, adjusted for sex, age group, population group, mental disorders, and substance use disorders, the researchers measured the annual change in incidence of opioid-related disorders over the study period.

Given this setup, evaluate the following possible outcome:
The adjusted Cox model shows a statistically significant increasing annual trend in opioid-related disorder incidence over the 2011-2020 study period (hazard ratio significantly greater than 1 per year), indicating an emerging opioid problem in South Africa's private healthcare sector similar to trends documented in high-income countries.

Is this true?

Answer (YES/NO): YES